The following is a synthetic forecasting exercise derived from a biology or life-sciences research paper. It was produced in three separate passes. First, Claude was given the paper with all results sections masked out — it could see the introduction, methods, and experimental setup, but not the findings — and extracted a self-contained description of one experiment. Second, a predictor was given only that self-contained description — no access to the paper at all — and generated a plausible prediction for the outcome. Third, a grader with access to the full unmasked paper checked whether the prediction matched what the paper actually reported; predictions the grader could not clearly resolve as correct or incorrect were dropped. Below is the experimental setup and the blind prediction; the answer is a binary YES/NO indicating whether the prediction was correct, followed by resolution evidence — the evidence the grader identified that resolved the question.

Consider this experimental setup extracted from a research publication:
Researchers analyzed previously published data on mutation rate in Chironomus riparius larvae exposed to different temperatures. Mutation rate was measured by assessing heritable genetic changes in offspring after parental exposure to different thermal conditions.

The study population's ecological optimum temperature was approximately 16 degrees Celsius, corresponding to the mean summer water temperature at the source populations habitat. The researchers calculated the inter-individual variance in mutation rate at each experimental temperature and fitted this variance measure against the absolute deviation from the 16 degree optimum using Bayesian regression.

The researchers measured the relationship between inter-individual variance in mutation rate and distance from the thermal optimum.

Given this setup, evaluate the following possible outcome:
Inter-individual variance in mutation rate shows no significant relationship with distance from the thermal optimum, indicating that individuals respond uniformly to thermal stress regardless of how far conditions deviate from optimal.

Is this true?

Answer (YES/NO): NO